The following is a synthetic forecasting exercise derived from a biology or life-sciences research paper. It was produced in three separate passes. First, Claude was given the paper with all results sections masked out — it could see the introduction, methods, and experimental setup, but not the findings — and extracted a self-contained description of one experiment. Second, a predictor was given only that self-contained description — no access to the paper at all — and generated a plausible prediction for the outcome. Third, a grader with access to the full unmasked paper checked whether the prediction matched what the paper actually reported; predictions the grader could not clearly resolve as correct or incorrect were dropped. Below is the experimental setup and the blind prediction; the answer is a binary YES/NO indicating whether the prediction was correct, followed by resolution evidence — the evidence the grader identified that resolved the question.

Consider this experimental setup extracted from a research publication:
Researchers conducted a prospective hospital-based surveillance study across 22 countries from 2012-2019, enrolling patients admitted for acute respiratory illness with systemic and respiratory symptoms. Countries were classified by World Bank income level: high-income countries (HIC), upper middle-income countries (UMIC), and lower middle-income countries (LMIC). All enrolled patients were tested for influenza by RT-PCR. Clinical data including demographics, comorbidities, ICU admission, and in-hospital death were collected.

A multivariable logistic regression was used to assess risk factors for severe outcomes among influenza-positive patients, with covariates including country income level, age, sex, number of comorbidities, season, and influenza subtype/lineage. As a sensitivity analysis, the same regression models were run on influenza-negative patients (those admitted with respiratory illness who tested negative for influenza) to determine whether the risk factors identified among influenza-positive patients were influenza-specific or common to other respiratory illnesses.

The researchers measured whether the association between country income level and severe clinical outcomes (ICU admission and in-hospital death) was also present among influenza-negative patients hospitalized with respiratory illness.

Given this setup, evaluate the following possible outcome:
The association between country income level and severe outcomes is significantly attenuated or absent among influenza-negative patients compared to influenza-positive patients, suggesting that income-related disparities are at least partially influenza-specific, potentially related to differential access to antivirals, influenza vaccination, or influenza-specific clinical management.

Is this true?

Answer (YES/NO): NO